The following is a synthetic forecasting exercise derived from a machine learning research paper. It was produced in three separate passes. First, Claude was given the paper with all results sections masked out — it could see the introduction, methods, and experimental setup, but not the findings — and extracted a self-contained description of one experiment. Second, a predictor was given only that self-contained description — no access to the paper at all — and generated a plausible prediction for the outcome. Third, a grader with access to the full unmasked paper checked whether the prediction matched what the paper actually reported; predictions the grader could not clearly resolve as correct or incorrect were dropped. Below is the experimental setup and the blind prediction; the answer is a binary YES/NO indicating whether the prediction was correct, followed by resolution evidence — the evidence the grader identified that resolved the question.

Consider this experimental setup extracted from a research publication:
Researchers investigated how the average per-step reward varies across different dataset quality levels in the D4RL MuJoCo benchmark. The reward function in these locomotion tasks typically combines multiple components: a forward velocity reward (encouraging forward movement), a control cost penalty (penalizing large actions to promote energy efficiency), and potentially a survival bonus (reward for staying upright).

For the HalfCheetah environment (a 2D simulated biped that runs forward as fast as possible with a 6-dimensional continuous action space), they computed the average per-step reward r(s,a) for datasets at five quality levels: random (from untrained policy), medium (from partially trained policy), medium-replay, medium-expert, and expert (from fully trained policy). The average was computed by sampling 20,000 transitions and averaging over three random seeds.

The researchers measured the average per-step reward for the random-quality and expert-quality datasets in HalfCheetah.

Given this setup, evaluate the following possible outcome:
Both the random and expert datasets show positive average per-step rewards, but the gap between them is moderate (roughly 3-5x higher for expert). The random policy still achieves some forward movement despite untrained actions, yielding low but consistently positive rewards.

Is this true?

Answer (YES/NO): NO